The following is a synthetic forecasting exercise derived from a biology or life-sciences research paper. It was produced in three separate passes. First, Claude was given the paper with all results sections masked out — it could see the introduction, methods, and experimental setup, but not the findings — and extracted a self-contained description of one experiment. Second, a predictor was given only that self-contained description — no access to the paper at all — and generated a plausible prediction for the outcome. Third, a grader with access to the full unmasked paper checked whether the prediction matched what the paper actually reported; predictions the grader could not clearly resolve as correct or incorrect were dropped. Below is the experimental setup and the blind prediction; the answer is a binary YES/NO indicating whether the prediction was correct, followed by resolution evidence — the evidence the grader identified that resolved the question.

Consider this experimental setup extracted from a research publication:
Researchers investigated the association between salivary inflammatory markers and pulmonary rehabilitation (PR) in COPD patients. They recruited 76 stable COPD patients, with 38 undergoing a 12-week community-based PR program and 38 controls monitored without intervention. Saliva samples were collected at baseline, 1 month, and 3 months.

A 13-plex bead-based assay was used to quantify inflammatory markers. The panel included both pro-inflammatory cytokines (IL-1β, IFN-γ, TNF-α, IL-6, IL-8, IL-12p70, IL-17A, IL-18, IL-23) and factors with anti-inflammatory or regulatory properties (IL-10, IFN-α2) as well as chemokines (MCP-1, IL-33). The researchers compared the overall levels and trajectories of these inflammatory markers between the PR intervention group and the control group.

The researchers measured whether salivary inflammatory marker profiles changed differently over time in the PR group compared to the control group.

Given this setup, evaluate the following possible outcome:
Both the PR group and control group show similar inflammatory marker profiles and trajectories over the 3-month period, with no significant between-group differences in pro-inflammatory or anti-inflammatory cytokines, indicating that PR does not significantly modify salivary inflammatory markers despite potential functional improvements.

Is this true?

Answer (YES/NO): NO